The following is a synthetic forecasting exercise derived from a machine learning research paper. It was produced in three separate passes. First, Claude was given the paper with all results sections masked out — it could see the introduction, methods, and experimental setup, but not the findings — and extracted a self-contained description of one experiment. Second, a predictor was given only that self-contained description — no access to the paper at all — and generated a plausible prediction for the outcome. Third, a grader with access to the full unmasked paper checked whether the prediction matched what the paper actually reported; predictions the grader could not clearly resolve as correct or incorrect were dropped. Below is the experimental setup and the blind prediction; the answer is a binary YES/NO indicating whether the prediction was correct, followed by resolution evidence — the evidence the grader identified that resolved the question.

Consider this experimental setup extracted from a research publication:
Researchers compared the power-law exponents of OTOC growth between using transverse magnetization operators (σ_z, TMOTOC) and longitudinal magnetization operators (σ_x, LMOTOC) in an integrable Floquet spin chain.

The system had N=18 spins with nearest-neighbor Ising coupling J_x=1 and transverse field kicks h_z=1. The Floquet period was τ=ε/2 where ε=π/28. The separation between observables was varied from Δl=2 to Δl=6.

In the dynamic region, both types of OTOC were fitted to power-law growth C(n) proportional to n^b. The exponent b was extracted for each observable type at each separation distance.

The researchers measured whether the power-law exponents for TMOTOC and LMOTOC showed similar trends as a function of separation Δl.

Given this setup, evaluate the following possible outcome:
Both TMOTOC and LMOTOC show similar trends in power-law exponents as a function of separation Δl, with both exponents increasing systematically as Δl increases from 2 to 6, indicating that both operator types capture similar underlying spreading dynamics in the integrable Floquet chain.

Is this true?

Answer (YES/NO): YES